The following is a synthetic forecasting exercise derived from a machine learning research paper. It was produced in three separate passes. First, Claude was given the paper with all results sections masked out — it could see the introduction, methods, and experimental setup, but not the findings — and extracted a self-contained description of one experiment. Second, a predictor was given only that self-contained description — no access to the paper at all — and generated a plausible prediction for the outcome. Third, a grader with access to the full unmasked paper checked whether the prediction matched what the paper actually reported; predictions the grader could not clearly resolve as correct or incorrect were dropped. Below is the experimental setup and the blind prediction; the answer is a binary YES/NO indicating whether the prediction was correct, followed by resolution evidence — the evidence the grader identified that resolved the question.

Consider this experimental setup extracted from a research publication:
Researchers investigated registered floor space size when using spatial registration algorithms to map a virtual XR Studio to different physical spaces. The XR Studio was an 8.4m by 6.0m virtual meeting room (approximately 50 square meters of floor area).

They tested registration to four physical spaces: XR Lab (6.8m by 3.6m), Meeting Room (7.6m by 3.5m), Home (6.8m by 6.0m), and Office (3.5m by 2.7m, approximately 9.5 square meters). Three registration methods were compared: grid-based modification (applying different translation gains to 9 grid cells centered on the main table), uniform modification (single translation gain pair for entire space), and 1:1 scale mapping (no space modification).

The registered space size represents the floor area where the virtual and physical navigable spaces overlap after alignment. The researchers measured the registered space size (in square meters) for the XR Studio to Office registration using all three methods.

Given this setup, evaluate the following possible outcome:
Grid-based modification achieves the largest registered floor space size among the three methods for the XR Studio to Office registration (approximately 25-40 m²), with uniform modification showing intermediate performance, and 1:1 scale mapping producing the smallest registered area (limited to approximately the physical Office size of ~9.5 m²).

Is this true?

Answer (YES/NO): NO